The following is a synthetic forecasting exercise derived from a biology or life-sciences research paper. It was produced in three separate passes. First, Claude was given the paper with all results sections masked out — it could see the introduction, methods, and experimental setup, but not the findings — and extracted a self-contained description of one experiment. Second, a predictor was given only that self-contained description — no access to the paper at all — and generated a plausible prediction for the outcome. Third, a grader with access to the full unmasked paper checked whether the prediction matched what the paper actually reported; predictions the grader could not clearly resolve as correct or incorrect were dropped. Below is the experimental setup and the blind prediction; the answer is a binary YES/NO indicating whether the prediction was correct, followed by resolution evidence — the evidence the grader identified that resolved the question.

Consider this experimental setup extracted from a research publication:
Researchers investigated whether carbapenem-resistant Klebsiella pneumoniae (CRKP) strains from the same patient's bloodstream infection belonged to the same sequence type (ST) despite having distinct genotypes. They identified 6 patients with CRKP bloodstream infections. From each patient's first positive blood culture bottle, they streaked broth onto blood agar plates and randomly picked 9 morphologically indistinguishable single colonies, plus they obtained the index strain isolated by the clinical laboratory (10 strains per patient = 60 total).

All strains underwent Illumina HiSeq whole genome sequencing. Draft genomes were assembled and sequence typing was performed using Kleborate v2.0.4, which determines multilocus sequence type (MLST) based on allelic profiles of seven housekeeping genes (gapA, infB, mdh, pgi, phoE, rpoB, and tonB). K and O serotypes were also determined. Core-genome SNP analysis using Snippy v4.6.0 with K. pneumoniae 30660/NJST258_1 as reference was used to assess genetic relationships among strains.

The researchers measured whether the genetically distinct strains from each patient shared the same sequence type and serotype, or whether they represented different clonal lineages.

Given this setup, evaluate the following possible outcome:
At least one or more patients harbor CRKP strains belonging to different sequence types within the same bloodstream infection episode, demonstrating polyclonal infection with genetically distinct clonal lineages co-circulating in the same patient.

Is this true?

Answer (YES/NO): NO